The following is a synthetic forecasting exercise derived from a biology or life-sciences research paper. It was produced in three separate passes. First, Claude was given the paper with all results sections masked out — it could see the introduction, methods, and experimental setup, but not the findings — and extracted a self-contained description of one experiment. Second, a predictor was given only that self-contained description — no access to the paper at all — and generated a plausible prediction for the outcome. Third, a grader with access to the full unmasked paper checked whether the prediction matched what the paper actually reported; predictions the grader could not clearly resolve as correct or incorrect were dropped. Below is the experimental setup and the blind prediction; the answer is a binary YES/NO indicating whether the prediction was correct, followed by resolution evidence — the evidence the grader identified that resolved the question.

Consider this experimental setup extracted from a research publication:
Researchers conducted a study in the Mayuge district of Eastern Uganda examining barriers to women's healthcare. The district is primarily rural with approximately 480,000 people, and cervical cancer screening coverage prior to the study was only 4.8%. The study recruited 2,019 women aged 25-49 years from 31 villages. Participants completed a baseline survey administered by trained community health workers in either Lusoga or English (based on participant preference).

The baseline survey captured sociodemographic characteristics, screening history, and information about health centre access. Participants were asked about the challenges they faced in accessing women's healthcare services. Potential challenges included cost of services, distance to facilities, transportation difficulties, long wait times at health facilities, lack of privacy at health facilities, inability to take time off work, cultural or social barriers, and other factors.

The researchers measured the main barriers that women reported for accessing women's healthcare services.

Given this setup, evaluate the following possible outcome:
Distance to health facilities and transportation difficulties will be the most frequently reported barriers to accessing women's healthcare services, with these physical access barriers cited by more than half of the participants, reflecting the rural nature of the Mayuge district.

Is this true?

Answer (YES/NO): NO